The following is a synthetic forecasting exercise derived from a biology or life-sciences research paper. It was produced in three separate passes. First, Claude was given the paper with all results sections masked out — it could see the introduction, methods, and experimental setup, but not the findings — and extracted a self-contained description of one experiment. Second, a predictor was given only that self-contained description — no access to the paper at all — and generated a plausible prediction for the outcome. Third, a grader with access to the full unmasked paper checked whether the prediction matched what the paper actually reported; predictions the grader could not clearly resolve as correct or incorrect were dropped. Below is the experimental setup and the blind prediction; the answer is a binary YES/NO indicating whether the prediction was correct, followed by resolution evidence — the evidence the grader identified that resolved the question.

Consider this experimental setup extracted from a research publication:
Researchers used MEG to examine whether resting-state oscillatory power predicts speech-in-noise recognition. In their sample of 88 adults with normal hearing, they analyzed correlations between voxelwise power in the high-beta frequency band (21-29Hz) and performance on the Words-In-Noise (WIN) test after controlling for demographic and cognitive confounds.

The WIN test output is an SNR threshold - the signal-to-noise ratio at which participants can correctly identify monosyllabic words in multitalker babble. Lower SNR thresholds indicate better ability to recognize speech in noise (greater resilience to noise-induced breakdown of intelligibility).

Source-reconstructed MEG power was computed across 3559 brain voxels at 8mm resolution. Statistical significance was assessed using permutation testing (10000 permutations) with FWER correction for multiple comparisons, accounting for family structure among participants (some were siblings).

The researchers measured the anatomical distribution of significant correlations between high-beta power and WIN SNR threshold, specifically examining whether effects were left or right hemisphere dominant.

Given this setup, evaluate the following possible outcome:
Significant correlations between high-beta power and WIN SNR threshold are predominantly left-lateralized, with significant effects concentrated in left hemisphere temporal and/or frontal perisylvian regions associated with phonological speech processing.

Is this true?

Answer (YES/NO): YES